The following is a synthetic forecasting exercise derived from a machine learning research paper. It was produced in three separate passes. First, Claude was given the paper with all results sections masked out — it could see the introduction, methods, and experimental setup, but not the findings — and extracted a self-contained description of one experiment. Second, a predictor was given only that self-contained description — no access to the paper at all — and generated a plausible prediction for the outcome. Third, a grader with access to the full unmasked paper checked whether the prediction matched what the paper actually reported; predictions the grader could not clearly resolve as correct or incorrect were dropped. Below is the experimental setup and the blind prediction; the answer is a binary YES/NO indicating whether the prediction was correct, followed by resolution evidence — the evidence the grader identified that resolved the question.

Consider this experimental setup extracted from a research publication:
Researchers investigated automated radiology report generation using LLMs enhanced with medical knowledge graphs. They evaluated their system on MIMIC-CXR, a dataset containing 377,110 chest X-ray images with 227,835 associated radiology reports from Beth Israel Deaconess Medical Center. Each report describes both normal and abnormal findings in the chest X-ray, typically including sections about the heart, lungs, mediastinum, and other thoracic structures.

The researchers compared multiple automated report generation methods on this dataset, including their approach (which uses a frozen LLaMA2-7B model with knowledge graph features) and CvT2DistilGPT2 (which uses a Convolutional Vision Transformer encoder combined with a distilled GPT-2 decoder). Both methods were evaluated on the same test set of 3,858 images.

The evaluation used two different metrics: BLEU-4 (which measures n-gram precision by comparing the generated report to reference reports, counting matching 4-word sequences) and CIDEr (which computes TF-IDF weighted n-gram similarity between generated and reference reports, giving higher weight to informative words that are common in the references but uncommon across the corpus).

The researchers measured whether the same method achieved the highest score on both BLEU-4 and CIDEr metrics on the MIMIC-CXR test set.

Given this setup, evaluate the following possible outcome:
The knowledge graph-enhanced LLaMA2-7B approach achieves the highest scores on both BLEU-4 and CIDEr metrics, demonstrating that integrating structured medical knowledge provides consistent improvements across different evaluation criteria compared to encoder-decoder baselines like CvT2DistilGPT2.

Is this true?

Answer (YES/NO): NO